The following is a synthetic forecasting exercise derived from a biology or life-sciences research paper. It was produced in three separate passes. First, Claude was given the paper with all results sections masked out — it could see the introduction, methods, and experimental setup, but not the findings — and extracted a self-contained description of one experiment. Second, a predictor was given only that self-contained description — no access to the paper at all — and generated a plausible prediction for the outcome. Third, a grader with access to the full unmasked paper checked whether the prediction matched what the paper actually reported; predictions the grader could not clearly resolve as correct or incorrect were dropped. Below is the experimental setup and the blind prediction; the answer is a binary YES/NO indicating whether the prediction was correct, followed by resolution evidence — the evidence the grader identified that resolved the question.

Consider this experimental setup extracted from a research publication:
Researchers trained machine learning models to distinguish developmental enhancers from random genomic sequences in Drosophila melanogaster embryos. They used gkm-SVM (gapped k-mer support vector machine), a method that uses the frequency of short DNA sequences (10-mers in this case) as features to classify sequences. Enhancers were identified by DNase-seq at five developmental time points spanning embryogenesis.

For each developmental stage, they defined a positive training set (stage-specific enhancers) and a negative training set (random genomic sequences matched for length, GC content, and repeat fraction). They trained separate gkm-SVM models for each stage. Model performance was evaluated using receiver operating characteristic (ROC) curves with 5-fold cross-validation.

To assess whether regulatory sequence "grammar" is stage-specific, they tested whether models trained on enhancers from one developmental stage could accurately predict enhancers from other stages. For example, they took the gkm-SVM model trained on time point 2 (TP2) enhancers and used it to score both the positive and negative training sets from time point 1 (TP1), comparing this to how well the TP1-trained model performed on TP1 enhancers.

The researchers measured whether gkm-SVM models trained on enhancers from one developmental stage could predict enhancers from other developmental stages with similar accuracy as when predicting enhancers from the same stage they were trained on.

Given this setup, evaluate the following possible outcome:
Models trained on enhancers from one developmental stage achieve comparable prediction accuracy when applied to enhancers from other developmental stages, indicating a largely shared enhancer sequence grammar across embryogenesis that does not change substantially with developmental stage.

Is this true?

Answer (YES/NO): NO